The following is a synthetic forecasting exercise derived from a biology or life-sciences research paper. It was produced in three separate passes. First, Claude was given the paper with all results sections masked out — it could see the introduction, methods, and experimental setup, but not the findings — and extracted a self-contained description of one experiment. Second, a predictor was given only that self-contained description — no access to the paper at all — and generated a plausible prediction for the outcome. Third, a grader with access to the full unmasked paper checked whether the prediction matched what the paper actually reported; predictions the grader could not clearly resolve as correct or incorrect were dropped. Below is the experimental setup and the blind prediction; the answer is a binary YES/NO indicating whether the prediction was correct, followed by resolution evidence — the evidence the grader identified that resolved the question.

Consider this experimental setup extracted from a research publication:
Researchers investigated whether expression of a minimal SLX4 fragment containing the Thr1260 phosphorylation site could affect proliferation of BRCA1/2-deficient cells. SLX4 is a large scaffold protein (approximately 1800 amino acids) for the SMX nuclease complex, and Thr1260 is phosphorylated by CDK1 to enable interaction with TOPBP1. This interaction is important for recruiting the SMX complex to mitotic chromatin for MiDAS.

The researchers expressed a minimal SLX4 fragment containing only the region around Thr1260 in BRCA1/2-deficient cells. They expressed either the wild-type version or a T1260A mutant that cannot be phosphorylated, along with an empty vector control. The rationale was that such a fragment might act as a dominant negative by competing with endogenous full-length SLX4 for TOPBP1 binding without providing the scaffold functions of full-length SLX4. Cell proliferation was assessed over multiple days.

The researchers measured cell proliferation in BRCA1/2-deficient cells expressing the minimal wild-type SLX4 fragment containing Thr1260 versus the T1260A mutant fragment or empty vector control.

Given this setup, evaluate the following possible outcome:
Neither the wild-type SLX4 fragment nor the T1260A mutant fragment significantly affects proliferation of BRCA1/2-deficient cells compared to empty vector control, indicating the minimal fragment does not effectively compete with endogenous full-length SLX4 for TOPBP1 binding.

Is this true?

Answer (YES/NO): NO